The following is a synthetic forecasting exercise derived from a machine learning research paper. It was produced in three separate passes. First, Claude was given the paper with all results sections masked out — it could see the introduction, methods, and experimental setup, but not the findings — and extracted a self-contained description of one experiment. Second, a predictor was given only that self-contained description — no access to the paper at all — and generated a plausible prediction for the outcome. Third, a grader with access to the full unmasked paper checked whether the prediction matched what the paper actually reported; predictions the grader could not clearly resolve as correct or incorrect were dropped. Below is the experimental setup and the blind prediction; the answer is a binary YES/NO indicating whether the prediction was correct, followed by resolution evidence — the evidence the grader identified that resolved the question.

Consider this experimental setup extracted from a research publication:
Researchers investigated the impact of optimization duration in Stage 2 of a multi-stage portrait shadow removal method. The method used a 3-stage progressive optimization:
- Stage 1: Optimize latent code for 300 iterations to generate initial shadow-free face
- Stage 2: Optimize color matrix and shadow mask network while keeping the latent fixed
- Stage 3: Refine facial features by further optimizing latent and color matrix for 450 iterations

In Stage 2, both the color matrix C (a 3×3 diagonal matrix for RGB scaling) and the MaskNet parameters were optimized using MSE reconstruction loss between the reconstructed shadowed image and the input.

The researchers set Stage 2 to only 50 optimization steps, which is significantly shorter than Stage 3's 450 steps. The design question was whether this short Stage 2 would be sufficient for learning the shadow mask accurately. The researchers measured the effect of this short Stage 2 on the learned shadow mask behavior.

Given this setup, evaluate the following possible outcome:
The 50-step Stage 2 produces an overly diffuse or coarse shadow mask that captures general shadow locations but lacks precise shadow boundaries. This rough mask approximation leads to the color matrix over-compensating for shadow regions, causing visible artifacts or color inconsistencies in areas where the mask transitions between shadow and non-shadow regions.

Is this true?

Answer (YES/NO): NO